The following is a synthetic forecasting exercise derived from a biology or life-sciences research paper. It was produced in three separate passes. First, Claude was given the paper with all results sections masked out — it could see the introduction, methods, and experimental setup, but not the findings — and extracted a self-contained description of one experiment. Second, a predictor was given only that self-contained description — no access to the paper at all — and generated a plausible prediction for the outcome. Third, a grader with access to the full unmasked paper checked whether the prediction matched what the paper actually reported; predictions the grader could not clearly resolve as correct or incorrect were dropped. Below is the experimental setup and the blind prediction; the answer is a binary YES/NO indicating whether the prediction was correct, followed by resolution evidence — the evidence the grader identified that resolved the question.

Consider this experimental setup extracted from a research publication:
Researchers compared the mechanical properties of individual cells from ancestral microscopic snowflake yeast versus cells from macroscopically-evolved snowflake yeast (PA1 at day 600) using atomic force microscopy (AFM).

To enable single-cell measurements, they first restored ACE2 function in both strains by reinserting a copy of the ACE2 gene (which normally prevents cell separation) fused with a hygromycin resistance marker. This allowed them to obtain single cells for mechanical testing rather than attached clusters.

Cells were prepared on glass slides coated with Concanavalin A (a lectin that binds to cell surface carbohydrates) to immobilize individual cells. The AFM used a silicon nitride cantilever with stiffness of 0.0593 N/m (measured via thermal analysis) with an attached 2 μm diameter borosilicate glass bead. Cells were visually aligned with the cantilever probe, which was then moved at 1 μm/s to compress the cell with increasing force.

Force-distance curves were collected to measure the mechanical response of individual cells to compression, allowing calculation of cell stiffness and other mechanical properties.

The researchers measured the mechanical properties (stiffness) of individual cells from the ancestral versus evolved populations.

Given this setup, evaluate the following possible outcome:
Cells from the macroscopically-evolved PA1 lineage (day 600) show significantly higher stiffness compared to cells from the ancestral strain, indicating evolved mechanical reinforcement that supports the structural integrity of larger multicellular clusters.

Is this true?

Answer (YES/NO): NO